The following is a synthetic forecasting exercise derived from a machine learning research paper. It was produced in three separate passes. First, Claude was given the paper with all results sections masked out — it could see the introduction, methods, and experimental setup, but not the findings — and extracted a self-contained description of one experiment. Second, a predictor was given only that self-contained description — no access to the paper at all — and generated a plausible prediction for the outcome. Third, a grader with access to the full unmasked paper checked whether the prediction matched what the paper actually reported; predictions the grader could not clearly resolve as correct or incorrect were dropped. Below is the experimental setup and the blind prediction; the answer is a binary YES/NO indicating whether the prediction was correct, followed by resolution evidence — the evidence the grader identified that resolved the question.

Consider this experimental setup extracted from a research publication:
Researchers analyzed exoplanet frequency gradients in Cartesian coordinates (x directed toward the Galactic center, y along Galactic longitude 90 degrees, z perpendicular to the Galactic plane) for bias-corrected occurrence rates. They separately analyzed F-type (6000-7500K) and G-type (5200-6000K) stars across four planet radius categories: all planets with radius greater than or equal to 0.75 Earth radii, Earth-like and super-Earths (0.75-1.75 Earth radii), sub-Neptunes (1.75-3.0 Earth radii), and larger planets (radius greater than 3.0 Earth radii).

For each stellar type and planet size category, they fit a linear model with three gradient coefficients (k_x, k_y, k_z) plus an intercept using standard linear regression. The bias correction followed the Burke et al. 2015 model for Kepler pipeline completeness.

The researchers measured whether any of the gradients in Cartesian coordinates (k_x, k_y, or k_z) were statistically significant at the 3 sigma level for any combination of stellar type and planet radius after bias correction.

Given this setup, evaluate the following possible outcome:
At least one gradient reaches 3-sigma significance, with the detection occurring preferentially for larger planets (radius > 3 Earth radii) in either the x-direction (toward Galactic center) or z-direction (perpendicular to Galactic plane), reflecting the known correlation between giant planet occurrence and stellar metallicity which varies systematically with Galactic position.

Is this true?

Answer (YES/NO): NO